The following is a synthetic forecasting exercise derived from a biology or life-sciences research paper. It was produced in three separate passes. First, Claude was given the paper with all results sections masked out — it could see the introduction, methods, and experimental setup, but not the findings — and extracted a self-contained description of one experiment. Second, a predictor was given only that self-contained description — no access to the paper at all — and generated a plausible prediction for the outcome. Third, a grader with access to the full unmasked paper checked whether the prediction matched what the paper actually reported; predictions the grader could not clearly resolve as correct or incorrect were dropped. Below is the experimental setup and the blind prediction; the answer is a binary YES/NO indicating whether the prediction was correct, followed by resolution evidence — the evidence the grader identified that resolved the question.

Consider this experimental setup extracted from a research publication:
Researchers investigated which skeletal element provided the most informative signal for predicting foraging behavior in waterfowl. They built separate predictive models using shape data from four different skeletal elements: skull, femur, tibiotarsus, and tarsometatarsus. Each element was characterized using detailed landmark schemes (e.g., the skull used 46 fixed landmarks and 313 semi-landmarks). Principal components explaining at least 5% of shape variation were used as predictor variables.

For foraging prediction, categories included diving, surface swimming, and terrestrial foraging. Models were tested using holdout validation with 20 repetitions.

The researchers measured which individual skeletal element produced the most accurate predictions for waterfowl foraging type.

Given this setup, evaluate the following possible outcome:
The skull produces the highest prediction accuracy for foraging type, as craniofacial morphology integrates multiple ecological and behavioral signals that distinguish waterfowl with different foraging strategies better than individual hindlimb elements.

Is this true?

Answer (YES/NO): NO